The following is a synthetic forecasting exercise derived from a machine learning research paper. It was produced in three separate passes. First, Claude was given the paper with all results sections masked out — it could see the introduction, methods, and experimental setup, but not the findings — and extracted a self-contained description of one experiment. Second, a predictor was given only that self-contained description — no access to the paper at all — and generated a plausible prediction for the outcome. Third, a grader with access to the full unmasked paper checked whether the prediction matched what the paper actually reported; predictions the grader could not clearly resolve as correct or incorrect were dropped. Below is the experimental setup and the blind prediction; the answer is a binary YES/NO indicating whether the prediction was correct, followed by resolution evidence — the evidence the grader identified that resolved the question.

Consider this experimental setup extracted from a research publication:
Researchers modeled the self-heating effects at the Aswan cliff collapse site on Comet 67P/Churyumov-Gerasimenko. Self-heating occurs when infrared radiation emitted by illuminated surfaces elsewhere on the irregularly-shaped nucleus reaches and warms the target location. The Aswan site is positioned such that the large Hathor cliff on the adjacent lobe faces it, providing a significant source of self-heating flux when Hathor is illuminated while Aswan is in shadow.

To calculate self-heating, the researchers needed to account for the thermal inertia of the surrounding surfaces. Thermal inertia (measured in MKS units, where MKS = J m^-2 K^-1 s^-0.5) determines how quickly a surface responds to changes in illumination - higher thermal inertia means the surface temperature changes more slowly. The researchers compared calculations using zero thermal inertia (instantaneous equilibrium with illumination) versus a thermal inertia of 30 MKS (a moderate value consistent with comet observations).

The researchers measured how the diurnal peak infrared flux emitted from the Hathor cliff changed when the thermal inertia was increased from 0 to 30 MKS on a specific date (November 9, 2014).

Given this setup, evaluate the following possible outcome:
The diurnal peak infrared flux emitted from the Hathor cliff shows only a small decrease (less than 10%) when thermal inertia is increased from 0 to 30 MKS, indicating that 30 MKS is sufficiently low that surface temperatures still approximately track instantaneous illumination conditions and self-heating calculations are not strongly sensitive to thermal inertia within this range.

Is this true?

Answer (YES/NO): NO